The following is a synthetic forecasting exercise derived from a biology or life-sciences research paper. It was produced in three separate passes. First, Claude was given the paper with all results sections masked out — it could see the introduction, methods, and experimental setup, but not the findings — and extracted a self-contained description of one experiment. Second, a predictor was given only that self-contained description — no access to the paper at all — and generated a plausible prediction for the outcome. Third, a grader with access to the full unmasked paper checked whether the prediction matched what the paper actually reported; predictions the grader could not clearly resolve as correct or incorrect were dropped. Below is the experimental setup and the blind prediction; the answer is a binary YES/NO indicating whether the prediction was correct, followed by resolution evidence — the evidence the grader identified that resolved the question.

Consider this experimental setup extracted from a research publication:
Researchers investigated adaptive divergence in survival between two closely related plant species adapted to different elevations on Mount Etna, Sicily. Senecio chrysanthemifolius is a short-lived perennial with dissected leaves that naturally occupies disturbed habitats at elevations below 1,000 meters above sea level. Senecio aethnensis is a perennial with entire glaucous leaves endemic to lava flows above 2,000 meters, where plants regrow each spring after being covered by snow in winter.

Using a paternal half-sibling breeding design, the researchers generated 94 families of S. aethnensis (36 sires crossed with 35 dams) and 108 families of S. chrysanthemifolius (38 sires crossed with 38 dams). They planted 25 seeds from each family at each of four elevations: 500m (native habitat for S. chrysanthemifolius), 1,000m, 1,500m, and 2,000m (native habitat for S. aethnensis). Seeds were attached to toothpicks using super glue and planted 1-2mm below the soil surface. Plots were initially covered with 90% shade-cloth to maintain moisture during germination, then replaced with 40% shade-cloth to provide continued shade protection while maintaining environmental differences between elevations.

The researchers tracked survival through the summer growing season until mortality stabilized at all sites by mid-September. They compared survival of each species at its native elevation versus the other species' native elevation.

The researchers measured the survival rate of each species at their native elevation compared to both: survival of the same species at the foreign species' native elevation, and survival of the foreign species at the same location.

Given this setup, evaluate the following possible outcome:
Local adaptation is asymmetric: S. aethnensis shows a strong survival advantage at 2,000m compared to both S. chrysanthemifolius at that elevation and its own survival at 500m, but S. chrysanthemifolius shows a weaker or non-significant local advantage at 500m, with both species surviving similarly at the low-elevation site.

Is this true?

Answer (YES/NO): NO